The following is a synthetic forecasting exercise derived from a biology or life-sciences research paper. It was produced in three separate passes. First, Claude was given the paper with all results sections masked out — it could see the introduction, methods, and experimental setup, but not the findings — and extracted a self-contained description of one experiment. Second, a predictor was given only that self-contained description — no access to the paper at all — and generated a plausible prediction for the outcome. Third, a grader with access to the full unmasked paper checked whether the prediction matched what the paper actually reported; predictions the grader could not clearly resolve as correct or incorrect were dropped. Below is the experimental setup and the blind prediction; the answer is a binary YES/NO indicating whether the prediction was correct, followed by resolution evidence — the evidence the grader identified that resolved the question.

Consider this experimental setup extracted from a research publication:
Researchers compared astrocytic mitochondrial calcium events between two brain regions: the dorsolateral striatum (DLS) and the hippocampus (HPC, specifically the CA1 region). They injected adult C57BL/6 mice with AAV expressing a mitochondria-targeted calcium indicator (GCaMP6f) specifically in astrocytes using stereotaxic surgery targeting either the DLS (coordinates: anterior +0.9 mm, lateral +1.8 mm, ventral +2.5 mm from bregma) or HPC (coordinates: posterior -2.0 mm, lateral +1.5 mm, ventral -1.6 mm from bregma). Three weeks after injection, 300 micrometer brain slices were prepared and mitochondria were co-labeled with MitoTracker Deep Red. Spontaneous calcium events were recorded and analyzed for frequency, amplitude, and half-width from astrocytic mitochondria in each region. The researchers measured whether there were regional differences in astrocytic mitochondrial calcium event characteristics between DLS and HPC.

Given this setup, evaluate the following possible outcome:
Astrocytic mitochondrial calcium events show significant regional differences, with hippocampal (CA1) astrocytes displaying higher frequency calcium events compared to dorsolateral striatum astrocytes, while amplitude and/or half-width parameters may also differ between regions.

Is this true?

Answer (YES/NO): NO